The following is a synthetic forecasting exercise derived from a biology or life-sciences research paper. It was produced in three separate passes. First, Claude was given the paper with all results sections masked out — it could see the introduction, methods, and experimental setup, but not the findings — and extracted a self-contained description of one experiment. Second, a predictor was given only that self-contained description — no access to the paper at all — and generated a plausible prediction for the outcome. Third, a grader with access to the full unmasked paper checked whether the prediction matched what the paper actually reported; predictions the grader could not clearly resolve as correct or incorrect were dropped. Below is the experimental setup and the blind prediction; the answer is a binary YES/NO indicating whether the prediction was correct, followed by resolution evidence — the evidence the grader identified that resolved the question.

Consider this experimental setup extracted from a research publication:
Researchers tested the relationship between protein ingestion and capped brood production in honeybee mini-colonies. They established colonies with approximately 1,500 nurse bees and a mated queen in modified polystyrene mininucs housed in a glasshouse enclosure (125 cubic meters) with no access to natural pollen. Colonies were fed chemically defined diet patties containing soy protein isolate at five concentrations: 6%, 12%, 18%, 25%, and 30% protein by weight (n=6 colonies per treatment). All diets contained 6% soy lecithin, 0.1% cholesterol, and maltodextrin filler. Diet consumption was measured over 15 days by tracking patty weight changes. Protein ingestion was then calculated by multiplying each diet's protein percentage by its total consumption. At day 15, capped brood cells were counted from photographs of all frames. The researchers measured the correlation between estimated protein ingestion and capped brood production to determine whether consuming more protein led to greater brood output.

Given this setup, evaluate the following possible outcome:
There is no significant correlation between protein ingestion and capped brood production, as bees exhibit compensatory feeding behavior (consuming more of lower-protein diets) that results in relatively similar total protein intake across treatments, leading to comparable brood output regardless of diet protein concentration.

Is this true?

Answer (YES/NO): NO